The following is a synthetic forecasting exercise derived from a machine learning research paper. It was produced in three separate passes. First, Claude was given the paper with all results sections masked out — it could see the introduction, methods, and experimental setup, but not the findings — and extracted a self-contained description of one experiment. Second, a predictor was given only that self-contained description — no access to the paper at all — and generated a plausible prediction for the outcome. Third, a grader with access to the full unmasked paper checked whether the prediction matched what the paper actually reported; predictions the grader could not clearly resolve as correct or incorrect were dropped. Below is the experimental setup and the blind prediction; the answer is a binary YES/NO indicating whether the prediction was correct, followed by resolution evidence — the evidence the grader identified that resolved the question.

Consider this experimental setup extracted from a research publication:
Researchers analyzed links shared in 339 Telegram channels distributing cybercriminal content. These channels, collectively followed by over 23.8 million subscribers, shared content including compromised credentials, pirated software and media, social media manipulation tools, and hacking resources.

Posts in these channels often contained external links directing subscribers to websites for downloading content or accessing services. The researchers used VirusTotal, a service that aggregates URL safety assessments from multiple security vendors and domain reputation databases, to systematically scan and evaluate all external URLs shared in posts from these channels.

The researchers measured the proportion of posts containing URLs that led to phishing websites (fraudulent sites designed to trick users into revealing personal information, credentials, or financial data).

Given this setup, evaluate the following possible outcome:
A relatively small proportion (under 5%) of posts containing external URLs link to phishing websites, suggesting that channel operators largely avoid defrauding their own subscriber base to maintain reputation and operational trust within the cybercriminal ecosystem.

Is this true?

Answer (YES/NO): NO